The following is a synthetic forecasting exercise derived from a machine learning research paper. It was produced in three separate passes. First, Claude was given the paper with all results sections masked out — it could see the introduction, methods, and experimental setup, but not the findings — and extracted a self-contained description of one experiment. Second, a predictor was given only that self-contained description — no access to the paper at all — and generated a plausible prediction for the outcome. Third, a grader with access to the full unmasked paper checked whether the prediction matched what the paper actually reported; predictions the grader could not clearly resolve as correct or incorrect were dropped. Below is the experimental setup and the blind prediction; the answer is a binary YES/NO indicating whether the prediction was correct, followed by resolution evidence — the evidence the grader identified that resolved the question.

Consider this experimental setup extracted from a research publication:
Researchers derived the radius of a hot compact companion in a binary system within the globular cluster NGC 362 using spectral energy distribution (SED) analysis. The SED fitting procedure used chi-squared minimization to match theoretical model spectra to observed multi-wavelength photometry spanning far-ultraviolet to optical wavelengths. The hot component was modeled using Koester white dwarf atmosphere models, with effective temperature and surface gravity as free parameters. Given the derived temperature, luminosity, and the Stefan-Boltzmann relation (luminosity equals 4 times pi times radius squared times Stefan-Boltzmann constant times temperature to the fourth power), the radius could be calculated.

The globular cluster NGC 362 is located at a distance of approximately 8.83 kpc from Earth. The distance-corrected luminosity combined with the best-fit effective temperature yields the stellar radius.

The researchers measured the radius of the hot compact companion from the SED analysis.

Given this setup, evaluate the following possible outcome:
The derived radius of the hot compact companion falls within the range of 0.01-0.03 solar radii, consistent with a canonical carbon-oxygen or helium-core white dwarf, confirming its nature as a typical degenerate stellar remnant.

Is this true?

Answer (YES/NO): NO